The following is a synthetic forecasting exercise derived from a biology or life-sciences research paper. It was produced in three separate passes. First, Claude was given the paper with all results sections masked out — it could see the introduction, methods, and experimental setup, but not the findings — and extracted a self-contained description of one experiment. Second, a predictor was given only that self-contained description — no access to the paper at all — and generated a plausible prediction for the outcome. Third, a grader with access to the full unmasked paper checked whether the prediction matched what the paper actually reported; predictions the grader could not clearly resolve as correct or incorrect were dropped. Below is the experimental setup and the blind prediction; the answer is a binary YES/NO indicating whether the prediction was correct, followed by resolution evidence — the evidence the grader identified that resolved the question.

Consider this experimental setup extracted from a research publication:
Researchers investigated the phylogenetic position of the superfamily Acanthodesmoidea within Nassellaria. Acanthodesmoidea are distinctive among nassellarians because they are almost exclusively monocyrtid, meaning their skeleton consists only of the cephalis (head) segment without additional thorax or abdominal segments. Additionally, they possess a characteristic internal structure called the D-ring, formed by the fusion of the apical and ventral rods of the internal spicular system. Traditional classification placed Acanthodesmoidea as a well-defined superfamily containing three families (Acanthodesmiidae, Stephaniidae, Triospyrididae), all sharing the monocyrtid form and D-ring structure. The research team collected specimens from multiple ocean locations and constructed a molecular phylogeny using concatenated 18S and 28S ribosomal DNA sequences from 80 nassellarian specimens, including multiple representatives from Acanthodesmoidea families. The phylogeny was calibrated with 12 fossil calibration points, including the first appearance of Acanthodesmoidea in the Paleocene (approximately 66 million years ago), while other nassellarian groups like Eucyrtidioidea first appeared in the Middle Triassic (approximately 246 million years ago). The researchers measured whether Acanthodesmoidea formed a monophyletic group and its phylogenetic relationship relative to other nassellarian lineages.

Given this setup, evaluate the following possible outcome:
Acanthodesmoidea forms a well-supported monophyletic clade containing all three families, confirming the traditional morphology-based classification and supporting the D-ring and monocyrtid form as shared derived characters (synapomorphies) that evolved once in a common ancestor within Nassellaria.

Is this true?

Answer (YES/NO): NO